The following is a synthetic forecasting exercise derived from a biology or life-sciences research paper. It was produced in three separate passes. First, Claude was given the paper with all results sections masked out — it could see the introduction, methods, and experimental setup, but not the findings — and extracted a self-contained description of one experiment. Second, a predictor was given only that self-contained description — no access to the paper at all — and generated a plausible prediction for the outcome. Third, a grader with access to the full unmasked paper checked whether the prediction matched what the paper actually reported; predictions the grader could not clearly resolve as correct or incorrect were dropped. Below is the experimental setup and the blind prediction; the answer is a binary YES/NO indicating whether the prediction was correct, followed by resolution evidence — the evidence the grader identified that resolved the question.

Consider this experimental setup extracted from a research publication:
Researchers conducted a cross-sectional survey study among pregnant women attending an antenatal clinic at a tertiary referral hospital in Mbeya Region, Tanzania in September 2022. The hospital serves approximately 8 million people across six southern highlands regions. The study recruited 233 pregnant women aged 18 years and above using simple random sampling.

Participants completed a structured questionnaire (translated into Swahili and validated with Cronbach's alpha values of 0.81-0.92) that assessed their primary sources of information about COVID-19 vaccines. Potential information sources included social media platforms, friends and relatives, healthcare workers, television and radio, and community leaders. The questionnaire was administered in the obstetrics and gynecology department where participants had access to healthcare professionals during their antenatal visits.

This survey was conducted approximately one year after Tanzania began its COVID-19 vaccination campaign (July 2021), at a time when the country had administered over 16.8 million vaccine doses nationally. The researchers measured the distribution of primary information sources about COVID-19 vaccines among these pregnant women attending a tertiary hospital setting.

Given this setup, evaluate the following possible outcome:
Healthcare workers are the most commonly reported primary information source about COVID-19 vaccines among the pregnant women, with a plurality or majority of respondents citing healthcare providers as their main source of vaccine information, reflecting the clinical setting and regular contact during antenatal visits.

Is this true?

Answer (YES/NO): NO